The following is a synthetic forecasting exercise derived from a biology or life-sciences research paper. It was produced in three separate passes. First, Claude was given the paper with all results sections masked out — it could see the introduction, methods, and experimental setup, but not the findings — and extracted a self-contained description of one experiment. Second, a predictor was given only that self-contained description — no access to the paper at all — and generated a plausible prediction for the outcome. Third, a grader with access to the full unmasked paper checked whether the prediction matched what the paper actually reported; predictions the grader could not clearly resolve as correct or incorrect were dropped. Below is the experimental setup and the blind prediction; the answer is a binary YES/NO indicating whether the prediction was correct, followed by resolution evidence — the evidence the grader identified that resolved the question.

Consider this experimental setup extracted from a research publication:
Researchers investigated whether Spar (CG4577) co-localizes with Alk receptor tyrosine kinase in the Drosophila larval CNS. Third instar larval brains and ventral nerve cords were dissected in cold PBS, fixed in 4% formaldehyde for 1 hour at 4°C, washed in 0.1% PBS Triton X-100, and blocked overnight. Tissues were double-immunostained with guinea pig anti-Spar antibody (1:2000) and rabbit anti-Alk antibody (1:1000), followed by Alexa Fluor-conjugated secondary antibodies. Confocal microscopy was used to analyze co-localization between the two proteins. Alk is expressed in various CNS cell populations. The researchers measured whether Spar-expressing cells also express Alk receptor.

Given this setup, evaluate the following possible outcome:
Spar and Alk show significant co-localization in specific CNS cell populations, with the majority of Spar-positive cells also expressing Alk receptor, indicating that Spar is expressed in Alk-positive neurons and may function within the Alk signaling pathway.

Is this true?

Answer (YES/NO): YES